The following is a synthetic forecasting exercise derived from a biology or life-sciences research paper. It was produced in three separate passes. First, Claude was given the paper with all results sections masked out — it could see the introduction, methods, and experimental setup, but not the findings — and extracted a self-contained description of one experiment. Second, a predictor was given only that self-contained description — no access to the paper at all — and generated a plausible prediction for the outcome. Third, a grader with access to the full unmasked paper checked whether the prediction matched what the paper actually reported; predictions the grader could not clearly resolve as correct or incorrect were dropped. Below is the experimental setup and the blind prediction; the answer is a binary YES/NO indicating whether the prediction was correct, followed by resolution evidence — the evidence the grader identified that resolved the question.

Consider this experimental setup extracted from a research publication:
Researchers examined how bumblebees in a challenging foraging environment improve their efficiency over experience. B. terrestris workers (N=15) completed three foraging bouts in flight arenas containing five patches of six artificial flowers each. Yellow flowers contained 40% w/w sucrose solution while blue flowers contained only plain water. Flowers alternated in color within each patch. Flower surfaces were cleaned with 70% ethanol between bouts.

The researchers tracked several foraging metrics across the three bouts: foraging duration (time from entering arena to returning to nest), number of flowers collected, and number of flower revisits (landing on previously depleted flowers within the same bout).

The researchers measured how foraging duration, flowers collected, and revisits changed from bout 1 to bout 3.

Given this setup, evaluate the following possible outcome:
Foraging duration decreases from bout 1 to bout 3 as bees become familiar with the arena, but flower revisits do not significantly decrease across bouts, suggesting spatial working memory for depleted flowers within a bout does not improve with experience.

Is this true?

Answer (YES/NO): NO